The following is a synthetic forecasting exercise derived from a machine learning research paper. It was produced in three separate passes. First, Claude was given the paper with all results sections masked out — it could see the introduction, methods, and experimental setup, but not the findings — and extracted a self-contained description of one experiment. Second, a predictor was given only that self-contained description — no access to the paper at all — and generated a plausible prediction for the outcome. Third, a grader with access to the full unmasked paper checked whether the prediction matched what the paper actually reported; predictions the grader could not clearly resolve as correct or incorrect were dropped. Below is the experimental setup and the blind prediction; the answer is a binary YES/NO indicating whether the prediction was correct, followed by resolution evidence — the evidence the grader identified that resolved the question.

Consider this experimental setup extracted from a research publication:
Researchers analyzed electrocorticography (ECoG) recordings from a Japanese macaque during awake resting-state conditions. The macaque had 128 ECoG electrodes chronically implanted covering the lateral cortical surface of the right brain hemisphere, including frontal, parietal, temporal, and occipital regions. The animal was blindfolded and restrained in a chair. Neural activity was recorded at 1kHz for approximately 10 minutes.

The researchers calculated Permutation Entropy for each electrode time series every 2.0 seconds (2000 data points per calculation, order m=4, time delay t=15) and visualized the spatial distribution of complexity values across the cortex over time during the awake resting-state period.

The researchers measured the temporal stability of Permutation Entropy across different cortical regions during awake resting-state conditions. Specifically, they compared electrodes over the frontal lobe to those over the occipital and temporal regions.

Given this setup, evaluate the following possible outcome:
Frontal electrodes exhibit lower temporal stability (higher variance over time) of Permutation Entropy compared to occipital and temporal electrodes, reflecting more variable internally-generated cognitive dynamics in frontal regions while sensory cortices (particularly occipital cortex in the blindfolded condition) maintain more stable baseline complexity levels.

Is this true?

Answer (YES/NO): NO